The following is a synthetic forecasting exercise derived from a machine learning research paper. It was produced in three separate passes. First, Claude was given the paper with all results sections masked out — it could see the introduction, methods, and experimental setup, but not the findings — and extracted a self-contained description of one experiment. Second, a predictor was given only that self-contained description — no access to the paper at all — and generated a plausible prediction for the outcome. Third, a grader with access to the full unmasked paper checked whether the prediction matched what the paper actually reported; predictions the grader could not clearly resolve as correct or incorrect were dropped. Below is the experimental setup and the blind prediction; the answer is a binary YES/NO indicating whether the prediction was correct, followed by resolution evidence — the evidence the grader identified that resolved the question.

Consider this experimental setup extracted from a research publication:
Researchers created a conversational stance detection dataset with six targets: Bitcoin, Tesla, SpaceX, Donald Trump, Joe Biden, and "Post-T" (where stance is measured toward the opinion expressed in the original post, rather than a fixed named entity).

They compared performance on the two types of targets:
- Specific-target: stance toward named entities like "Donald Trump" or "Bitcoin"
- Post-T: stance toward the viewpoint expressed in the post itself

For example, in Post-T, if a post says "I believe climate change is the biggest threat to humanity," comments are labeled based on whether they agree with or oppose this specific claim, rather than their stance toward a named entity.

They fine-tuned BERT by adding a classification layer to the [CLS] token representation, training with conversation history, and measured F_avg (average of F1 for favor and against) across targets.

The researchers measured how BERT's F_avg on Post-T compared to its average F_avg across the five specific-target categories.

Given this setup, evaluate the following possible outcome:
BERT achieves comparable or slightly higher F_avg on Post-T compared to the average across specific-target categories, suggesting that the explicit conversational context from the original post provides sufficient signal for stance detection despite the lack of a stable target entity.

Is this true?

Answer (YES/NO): YES